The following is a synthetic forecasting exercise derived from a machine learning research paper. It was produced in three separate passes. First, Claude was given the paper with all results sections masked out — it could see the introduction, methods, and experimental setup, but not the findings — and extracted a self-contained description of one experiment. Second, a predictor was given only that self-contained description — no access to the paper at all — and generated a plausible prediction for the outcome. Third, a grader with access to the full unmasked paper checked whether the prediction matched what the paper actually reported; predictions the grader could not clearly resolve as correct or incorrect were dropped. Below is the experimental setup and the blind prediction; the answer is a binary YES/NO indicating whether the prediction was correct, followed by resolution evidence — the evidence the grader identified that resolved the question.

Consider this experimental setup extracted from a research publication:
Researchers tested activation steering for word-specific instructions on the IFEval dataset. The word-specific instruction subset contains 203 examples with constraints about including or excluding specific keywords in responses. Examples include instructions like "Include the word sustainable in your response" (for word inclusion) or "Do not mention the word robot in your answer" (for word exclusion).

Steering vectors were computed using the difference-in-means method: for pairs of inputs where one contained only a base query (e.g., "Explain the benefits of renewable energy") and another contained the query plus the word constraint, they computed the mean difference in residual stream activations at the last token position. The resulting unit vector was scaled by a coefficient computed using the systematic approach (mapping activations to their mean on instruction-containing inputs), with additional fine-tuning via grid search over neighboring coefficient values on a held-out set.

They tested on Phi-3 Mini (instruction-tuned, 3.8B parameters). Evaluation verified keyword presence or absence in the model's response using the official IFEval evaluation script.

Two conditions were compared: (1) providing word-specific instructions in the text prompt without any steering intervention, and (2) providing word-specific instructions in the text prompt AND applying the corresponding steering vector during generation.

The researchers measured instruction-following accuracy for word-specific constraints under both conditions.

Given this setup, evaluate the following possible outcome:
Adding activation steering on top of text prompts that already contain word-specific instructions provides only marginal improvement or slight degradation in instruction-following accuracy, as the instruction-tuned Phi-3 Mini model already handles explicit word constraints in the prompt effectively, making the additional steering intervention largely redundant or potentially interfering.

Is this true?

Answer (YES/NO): NO